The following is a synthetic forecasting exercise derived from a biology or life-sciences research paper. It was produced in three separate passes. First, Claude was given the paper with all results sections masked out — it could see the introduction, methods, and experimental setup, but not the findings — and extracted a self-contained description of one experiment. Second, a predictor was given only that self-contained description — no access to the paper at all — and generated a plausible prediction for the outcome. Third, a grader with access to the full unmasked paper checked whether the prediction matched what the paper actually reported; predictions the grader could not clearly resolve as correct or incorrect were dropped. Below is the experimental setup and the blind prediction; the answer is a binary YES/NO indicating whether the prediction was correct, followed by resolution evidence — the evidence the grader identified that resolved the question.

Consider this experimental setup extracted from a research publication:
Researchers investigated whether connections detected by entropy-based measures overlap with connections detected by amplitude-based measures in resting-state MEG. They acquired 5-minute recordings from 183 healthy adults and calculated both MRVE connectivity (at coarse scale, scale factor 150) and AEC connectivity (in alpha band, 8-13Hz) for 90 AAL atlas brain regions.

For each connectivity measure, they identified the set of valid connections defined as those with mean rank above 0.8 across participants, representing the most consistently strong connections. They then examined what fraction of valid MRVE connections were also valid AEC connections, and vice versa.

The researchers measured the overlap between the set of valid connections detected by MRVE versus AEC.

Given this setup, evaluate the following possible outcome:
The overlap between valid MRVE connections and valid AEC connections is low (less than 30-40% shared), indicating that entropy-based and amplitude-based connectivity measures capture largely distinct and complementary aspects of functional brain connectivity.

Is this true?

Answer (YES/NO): NO